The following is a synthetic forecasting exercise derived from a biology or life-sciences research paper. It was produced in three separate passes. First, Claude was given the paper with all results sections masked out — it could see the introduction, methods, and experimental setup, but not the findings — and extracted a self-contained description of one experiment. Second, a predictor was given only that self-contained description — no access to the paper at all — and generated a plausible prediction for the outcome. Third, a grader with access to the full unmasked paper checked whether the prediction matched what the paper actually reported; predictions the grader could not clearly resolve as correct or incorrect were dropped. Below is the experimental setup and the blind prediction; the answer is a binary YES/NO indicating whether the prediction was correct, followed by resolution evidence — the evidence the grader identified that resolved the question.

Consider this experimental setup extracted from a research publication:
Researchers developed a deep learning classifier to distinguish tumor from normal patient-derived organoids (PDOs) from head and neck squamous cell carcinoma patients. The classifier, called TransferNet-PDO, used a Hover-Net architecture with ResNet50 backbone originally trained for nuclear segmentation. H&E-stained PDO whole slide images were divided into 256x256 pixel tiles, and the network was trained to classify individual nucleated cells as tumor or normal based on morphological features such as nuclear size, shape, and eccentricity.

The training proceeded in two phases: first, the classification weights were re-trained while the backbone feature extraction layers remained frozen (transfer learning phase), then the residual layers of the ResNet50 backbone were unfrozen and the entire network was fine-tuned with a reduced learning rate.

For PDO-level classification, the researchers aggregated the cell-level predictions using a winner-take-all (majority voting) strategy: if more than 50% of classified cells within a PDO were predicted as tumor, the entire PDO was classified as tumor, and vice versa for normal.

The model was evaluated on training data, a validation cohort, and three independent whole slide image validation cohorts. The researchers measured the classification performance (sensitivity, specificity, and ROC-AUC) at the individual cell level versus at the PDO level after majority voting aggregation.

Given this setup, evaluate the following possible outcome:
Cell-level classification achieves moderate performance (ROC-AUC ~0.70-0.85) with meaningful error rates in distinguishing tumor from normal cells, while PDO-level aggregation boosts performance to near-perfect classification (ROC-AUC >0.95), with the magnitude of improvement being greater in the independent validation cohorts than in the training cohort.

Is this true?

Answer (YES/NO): NO